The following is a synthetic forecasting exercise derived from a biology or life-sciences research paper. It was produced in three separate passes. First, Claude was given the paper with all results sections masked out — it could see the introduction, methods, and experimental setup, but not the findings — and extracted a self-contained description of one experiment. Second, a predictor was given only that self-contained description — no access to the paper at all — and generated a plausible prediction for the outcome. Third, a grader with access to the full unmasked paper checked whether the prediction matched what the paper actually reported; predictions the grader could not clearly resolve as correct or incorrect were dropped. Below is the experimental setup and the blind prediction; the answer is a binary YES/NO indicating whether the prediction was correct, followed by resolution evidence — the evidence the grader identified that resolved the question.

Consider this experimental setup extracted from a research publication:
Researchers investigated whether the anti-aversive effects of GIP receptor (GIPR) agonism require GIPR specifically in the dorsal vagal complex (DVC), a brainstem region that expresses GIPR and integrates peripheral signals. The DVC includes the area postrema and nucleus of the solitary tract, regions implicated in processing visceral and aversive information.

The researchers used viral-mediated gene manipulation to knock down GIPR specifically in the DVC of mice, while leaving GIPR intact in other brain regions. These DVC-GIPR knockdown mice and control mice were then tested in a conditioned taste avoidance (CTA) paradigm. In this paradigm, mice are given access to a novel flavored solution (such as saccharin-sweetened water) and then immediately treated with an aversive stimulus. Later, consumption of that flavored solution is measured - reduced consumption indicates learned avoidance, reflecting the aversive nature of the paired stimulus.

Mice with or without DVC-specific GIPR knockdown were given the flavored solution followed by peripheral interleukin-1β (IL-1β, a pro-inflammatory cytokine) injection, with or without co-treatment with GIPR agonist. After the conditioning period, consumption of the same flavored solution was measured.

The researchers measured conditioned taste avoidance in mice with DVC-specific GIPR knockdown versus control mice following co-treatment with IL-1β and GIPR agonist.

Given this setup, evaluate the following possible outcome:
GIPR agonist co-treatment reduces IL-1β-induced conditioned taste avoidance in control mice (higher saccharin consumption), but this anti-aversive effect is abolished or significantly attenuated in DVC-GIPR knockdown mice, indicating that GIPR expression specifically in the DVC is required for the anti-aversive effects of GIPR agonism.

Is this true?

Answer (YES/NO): NO